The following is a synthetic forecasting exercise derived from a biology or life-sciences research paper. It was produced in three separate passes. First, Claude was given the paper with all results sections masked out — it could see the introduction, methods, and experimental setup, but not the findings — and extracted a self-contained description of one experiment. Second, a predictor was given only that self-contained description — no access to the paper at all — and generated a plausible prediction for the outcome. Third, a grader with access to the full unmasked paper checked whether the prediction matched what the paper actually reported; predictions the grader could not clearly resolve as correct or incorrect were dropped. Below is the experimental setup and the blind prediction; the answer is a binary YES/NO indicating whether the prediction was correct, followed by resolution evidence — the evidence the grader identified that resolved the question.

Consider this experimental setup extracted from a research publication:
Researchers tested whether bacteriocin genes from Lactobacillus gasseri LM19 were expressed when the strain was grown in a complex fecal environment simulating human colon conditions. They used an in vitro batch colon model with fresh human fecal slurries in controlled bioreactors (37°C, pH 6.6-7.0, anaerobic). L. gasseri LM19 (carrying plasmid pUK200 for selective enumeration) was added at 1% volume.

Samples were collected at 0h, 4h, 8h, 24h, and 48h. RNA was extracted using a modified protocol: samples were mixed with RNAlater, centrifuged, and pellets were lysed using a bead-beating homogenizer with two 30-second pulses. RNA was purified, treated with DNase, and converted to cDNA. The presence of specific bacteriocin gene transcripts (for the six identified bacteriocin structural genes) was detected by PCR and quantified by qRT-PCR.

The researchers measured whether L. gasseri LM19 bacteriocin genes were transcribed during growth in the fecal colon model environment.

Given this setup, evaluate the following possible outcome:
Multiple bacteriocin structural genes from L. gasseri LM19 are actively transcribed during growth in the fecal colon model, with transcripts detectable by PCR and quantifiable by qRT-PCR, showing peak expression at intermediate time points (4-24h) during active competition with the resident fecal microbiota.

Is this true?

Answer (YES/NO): NO